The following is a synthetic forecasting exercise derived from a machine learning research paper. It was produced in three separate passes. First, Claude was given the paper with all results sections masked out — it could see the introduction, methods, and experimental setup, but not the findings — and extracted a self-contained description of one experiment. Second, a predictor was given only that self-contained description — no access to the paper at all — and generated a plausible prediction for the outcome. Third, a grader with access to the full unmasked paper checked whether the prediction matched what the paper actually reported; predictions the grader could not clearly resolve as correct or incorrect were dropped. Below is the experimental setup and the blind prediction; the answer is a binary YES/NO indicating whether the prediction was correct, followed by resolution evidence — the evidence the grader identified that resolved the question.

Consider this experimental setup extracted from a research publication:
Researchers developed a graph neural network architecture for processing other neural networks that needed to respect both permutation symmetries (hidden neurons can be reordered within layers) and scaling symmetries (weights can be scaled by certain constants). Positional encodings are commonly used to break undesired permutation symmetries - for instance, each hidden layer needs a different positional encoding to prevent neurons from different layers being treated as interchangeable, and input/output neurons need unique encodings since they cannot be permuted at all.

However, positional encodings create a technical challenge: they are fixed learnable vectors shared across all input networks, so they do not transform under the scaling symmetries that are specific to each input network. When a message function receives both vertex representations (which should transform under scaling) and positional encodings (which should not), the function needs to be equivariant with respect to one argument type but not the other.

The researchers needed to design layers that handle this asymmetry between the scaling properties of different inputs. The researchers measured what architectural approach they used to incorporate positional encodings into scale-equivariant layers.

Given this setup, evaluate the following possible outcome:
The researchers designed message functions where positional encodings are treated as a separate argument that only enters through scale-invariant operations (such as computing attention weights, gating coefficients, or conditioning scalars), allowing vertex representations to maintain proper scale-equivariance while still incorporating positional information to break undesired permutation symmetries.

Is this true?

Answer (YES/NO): YES